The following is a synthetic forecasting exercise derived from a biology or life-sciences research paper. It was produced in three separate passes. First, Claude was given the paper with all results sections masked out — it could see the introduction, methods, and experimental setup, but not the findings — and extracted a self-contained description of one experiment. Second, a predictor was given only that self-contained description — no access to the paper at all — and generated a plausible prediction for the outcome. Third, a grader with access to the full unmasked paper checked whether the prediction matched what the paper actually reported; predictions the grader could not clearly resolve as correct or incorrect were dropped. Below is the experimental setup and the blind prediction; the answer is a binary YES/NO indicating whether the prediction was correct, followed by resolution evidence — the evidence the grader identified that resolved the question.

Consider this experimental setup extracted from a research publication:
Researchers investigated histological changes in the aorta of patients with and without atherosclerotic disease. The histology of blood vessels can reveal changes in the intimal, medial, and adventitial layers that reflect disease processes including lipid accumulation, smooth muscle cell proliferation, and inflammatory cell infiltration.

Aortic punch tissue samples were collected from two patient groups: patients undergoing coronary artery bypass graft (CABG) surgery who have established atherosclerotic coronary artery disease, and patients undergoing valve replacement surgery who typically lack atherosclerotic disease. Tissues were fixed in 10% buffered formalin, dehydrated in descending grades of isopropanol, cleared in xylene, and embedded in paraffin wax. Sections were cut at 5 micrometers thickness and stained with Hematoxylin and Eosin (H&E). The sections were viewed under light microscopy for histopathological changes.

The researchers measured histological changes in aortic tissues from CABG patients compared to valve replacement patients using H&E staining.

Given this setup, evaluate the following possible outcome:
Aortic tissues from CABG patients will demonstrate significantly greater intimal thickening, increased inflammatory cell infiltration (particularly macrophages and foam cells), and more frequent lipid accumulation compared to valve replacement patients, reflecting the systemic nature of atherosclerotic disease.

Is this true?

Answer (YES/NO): YES